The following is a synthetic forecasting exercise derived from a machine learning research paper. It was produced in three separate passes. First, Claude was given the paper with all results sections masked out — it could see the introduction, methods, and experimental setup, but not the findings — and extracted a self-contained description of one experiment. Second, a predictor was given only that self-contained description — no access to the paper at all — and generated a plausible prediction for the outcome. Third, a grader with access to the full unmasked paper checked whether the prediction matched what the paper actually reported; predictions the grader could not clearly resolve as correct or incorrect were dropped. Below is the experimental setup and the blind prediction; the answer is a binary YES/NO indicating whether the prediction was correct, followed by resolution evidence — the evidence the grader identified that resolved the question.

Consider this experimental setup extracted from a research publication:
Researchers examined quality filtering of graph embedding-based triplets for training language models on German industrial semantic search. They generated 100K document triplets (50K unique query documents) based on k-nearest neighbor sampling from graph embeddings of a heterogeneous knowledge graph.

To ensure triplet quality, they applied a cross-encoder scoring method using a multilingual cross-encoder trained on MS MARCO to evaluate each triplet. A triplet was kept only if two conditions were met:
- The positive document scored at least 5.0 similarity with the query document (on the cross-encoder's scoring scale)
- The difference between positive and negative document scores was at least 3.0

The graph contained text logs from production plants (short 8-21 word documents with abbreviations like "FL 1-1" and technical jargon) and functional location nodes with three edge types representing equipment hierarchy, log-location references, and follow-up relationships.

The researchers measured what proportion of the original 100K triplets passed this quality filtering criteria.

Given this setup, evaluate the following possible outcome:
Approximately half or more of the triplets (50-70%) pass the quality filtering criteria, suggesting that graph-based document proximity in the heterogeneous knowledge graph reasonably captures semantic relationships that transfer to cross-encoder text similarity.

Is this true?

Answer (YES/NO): NO